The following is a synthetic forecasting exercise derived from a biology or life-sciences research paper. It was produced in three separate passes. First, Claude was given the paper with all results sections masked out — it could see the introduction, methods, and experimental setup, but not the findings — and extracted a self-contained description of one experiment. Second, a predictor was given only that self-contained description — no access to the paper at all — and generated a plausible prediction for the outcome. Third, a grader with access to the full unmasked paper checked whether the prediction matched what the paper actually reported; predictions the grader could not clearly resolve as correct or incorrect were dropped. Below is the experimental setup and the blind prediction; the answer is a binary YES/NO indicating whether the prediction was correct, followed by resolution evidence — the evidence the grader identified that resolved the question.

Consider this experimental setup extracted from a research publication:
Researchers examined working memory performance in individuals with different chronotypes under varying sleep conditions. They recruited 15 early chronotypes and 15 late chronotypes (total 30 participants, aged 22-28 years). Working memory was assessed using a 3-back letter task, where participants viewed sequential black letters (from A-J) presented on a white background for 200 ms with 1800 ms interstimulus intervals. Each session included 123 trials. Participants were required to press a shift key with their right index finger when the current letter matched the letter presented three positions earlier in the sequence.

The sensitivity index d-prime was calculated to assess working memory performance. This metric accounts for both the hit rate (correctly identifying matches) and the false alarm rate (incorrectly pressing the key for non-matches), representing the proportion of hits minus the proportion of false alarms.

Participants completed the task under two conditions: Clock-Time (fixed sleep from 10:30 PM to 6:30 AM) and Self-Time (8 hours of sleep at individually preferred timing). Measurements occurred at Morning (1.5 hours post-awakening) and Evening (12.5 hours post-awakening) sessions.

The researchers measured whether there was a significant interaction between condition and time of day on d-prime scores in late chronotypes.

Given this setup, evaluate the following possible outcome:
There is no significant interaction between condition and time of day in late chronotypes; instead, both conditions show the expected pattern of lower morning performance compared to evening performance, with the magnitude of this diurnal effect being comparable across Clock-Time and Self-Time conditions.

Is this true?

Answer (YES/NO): NO